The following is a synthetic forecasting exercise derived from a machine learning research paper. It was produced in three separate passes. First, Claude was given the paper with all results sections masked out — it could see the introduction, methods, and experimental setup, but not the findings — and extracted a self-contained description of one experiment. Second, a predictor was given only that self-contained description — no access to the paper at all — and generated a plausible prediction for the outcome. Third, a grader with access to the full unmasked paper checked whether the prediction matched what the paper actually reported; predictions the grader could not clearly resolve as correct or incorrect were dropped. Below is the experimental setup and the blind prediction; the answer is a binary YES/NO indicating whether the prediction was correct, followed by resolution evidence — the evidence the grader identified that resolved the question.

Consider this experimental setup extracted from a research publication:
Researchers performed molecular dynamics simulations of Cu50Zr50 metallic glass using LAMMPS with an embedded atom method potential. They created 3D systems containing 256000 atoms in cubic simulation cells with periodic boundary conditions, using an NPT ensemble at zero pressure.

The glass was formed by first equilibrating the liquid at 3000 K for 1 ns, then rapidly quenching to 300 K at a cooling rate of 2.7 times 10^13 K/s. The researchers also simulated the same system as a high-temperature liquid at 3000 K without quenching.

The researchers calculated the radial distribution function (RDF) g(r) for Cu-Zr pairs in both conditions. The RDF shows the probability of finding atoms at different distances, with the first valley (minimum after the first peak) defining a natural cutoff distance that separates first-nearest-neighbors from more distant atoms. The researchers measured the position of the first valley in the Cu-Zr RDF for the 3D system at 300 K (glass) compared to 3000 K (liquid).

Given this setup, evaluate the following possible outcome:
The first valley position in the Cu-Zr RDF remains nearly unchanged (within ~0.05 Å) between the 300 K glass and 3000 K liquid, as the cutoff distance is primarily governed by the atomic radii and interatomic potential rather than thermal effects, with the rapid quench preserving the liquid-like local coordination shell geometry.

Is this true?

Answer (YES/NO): YES